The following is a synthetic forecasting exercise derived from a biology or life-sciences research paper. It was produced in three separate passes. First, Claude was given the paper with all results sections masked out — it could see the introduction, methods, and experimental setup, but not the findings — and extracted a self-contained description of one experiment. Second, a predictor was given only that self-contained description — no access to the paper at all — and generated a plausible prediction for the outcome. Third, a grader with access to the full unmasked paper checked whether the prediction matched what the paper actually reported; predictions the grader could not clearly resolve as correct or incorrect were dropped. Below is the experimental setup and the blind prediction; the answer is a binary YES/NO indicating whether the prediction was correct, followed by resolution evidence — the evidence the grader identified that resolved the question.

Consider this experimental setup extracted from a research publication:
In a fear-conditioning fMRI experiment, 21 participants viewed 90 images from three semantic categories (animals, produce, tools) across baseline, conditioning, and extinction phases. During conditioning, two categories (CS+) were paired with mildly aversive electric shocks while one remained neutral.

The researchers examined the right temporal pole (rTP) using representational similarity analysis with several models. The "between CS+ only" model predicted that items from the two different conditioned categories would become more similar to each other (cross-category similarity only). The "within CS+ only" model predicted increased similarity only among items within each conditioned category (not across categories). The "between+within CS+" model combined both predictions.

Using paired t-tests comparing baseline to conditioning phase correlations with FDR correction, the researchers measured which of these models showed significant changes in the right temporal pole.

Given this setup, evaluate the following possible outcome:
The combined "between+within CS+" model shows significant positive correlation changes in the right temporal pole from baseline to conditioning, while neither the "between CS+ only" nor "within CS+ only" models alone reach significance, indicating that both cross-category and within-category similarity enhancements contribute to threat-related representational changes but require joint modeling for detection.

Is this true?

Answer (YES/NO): YES